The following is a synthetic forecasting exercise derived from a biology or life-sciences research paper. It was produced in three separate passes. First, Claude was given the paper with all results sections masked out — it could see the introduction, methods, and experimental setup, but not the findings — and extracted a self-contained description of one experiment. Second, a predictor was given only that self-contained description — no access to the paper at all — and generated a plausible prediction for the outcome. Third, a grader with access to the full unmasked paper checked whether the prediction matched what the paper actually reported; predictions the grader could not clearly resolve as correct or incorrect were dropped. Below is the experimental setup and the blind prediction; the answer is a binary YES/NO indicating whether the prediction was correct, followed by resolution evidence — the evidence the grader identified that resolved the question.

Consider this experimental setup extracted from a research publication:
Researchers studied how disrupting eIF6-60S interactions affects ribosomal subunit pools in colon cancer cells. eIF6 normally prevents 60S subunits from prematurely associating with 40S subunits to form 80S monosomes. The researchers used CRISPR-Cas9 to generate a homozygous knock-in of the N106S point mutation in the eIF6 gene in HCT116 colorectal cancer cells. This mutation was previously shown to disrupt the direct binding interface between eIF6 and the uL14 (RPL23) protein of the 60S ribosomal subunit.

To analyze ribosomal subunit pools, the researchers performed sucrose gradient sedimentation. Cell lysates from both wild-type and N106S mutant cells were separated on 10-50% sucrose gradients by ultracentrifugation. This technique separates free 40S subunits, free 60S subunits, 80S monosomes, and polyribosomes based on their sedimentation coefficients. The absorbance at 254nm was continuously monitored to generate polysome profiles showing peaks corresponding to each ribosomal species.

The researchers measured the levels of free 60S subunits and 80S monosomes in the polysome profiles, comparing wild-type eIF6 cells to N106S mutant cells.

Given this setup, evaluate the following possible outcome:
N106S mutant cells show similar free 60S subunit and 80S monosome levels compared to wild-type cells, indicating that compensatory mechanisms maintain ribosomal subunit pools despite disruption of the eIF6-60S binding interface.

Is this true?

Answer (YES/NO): NO